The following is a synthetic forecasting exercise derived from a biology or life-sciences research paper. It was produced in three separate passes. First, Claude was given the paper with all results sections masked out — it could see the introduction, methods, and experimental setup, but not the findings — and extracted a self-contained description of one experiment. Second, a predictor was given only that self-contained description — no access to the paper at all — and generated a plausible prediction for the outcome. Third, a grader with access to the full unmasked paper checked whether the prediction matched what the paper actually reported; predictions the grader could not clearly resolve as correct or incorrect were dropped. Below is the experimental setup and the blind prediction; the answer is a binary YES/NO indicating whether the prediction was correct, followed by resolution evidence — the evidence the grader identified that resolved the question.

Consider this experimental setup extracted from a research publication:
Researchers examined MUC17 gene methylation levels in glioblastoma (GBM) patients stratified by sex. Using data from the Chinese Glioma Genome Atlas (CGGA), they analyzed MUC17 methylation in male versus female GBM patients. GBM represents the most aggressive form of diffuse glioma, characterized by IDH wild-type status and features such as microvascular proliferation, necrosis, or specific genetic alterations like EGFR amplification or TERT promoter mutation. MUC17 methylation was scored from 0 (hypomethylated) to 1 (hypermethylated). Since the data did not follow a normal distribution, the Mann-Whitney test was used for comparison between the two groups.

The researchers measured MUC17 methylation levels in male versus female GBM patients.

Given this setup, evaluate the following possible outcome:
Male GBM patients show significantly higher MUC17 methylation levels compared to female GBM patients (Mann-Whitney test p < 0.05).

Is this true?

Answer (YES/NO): NO